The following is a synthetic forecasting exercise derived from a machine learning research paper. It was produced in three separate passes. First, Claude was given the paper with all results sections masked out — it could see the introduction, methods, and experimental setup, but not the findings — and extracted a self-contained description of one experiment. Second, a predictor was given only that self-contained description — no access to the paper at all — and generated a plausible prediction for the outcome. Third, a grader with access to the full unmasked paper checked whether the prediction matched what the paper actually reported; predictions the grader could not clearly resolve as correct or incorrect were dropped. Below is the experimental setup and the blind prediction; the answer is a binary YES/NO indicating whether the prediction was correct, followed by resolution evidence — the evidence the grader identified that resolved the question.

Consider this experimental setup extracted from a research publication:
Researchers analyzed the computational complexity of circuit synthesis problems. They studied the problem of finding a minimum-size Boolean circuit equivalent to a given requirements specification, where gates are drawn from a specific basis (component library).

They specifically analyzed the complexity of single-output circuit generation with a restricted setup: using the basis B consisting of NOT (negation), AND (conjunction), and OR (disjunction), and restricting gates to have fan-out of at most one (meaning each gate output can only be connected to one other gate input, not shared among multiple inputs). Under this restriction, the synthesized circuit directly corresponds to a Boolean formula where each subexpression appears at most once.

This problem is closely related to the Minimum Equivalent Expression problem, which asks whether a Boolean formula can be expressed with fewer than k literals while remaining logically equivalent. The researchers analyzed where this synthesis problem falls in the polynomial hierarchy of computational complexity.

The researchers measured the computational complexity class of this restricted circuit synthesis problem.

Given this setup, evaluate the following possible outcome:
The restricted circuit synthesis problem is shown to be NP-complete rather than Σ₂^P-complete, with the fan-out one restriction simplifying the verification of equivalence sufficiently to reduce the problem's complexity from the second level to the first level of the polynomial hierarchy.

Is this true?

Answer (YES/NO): NO